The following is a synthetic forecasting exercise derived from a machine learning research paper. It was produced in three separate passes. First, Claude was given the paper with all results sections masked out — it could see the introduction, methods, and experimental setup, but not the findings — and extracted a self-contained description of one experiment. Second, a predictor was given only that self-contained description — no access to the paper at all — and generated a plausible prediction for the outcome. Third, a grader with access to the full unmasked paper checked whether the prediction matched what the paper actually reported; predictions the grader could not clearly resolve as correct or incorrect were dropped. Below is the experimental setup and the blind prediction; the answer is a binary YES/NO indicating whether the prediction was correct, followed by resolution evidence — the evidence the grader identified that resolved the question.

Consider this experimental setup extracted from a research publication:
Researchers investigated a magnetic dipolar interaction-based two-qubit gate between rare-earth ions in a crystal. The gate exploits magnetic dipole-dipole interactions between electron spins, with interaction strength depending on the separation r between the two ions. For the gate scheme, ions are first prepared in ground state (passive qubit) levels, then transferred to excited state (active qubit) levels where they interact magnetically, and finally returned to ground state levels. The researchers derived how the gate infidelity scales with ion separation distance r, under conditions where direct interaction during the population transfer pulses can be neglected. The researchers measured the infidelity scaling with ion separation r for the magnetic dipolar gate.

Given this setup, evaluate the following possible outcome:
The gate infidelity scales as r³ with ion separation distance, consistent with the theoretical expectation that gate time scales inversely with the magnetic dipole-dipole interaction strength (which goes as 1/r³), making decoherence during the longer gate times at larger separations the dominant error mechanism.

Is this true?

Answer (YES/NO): YES